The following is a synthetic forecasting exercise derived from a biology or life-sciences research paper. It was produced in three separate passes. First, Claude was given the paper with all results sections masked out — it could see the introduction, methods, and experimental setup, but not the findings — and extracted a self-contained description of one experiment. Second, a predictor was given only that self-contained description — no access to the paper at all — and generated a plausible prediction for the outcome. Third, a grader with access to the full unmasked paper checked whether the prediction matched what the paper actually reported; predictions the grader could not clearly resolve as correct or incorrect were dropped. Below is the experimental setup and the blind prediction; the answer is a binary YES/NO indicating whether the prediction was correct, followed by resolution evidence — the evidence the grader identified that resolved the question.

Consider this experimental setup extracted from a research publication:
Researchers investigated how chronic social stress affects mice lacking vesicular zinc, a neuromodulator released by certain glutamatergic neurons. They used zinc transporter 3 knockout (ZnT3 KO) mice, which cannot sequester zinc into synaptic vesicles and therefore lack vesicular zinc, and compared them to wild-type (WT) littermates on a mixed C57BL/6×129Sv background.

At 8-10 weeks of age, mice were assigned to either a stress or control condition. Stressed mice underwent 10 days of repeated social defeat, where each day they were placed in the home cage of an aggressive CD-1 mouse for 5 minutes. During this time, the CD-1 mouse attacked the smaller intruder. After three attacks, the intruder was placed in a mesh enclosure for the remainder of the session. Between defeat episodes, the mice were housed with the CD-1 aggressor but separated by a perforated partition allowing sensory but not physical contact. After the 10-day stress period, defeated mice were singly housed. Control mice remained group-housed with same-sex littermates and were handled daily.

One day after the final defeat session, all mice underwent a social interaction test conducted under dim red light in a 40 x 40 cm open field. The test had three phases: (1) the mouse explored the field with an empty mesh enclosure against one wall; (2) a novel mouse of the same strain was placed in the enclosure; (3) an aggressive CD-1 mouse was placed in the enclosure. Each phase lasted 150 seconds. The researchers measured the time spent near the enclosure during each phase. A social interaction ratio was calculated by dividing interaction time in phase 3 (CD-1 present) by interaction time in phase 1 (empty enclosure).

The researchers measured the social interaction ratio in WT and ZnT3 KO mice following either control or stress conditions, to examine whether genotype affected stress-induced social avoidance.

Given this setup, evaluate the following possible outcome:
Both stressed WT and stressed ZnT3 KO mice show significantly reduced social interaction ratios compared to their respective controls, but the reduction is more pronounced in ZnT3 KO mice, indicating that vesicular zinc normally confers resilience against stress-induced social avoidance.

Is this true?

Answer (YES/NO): NO